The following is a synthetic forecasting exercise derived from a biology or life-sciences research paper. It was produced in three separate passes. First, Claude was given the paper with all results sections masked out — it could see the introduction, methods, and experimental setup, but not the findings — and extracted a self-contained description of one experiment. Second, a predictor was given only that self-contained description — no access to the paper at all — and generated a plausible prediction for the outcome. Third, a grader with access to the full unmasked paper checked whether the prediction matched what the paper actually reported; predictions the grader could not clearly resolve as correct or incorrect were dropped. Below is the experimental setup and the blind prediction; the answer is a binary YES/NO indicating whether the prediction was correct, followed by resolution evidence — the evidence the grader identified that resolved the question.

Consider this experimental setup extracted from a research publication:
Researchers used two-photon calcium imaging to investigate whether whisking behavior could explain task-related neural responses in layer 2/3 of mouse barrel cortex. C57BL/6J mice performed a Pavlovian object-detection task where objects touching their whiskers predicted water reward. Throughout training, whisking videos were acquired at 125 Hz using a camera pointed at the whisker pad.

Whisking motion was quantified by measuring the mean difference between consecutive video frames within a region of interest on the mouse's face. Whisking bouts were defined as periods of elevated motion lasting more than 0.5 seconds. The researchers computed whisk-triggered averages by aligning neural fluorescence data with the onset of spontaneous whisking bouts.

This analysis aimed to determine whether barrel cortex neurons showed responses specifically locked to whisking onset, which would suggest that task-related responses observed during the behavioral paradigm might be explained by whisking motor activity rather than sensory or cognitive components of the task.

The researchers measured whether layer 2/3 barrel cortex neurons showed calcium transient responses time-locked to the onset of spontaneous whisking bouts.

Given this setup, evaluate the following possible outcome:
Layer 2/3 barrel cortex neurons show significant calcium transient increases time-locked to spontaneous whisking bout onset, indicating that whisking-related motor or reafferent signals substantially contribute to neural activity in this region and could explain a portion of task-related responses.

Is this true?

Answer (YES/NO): NO